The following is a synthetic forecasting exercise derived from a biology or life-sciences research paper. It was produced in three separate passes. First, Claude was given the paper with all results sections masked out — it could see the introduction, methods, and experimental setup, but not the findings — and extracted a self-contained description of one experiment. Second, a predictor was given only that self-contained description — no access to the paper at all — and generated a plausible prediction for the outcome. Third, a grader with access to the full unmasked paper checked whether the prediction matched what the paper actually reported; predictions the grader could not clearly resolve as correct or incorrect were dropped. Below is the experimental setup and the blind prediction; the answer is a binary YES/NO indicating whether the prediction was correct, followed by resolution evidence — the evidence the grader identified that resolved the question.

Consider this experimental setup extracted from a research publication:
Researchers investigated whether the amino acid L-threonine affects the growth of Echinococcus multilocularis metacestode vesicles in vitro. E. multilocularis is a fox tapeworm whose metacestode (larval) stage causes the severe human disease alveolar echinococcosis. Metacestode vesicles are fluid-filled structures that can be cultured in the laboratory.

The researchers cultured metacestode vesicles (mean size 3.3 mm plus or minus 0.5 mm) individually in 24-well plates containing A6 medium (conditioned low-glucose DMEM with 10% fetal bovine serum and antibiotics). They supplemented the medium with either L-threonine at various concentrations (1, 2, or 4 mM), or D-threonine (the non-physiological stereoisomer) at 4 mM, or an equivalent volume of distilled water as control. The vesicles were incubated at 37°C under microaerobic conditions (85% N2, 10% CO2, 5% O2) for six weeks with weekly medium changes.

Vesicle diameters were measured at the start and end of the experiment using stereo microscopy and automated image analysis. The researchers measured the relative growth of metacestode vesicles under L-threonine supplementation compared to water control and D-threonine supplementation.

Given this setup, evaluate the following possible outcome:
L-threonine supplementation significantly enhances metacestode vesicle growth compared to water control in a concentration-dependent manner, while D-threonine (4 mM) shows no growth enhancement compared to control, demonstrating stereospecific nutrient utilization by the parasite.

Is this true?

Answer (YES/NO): YES